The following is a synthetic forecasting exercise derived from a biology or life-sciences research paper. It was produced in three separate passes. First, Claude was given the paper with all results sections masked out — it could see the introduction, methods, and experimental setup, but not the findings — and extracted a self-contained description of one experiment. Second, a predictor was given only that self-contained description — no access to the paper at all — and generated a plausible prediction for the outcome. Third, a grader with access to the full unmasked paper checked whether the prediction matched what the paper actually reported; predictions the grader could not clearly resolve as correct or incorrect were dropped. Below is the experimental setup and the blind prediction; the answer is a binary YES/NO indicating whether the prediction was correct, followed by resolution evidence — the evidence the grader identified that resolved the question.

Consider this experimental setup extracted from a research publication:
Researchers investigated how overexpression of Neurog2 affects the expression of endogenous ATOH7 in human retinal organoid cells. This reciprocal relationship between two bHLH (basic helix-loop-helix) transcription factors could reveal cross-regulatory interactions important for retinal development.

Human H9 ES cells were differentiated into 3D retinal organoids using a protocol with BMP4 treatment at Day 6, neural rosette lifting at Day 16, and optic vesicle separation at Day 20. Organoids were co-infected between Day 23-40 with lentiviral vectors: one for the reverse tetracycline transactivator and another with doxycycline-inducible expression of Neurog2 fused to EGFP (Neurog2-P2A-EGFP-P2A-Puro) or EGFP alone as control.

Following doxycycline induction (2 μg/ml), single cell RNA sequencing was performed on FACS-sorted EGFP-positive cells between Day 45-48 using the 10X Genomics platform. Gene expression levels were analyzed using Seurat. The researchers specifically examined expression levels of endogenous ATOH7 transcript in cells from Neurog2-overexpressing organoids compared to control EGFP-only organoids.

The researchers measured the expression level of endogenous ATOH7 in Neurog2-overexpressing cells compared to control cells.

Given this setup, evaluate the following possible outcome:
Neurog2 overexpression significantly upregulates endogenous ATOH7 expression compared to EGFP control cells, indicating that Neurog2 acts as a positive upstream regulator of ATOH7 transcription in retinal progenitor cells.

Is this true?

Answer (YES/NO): YES